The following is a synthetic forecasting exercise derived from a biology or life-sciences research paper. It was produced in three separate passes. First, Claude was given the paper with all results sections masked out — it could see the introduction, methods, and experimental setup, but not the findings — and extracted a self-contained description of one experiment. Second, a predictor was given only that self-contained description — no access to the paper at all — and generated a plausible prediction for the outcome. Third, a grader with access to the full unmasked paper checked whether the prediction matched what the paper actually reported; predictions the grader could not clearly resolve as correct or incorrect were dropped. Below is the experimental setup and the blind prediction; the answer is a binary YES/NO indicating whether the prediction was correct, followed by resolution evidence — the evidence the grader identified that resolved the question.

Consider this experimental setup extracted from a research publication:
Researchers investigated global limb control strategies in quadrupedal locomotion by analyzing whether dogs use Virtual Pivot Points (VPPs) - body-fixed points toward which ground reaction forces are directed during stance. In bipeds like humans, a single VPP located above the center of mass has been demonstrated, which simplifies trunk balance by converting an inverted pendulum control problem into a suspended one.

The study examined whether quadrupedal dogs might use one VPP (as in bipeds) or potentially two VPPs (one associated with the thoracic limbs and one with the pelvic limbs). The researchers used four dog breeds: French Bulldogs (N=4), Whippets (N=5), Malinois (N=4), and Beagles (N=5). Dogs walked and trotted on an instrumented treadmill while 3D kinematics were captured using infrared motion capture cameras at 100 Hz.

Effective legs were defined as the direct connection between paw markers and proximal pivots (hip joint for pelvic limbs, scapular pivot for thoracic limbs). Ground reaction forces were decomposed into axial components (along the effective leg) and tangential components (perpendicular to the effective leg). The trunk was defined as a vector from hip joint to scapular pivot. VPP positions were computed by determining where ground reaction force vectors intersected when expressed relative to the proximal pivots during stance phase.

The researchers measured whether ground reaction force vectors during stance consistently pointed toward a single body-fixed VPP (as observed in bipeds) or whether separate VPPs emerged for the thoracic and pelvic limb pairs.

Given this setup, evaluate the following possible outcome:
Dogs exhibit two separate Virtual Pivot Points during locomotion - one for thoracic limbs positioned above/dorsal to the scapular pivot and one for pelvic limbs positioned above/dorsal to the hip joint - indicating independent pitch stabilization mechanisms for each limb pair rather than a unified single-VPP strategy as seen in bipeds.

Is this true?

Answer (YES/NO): YES